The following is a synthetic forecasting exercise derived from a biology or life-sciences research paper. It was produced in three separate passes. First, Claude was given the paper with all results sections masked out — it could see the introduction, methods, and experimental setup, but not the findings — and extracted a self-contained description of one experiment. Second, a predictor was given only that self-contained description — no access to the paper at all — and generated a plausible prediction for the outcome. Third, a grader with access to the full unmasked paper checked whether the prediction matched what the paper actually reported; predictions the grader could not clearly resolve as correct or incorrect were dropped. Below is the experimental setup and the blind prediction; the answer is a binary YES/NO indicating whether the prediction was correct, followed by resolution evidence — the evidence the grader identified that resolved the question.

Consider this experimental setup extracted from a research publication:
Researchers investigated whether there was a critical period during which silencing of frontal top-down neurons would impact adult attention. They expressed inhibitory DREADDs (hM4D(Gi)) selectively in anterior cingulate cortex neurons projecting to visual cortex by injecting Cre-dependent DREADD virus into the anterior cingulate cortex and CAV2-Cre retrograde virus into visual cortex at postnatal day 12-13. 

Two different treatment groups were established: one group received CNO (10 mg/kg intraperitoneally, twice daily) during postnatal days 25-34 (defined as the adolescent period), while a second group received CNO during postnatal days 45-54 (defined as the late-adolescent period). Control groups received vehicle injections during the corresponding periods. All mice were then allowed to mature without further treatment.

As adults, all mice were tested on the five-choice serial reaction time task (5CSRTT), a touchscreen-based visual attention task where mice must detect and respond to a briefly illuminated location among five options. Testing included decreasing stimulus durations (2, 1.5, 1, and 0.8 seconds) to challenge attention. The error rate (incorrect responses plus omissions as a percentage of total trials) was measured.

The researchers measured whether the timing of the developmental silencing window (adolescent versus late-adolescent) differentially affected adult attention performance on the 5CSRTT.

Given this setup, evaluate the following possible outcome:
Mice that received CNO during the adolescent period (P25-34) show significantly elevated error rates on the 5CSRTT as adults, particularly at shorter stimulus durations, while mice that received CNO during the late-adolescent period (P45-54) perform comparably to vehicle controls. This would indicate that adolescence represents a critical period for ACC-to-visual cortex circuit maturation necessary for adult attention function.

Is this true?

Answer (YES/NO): NO